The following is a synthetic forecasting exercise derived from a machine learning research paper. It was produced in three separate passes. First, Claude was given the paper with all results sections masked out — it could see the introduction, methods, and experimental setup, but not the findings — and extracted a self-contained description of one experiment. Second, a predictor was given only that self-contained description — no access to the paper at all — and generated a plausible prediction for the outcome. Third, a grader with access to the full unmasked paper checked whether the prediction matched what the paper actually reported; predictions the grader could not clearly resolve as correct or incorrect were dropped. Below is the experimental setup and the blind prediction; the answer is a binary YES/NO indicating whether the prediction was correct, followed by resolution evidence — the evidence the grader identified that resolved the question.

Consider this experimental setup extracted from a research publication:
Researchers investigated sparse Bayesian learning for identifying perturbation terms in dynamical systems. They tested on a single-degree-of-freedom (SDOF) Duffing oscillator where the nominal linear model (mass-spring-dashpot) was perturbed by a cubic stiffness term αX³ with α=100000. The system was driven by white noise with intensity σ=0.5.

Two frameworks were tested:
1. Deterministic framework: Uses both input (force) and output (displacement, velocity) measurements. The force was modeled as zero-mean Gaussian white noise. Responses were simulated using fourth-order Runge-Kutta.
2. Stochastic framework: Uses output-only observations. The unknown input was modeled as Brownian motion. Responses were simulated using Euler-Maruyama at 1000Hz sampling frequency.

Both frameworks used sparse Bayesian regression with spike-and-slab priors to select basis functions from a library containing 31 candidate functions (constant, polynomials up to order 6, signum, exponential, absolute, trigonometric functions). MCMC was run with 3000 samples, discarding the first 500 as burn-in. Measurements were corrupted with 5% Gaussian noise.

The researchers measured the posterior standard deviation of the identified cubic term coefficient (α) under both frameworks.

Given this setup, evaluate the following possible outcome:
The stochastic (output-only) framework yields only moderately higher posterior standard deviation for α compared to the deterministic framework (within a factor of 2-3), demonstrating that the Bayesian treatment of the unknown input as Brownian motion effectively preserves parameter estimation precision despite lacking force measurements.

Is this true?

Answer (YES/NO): NO